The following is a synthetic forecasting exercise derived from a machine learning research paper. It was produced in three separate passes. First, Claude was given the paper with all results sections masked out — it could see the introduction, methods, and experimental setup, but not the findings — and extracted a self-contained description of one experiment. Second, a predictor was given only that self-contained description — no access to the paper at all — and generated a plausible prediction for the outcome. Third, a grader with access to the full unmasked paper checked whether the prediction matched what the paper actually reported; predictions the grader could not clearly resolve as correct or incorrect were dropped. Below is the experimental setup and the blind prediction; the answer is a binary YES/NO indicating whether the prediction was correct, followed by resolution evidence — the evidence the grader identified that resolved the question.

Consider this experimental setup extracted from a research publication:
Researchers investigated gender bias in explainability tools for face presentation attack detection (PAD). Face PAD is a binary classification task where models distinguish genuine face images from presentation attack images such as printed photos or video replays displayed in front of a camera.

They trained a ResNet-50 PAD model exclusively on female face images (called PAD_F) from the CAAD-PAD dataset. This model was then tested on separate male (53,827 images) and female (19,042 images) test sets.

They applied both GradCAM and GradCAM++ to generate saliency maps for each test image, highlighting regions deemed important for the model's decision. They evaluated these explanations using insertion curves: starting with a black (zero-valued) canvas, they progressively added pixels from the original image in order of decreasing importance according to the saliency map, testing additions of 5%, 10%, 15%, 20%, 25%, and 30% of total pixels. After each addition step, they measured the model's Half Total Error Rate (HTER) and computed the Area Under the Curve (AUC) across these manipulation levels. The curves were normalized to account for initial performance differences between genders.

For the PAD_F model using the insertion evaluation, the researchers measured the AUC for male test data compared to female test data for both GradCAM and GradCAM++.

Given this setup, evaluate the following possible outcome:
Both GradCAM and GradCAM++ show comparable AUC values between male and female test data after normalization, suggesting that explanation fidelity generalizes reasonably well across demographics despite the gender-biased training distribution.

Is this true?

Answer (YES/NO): NO